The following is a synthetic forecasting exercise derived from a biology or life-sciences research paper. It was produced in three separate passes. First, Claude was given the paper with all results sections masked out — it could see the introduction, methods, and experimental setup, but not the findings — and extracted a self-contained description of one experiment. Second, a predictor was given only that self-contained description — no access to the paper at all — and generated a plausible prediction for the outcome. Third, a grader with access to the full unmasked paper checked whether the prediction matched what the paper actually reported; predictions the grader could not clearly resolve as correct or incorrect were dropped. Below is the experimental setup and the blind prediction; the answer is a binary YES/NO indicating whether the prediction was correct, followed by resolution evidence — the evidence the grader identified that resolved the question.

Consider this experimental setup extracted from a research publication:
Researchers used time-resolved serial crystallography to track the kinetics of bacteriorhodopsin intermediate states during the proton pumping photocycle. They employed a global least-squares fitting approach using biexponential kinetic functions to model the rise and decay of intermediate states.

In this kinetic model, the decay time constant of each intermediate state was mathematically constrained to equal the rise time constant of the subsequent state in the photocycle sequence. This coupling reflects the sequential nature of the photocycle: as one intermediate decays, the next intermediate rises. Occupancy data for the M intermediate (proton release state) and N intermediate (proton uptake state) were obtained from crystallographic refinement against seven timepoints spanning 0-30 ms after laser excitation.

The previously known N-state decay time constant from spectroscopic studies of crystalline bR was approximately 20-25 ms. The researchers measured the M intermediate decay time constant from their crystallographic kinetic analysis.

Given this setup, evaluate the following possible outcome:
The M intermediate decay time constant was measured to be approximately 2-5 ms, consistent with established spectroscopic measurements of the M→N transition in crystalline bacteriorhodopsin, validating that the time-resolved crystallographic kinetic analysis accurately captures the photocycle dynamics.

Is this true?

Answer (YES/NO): YES